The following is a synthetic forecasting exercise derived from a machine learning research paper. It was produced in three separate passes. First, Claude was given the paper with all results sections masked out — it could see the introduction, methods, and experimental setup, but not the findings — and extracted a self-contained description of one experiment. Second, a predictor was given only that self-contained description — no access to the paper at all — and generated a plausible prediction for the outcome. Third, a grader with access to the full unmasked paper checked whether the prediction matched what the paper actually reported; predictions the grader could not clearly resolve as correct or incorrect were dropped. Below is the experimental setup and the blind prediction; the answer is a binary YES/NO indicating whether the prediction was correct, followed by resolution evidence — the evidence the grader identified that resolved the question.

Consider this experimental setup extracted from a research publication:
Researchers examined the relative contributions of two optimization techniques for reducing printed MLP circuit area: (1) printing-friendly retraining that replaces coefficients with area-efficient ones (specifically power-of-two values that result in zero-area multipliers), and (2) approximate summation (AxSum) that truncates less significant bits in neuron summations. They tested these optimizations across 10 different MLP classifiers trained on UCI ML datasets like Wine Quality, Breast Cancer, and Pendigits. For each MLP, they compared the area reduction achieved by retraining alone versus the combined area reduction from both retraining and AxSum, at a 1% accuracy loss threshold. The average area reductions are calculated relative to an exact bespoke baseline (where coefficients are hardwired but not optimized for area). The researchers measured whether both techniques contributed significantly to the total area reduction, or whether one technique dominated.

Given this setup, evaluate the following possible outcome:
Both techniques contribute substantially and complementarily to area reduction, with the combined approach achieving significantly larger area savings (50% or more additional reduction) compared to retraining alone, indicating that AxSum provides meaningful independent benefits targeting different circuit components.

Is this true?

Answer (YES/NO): YES